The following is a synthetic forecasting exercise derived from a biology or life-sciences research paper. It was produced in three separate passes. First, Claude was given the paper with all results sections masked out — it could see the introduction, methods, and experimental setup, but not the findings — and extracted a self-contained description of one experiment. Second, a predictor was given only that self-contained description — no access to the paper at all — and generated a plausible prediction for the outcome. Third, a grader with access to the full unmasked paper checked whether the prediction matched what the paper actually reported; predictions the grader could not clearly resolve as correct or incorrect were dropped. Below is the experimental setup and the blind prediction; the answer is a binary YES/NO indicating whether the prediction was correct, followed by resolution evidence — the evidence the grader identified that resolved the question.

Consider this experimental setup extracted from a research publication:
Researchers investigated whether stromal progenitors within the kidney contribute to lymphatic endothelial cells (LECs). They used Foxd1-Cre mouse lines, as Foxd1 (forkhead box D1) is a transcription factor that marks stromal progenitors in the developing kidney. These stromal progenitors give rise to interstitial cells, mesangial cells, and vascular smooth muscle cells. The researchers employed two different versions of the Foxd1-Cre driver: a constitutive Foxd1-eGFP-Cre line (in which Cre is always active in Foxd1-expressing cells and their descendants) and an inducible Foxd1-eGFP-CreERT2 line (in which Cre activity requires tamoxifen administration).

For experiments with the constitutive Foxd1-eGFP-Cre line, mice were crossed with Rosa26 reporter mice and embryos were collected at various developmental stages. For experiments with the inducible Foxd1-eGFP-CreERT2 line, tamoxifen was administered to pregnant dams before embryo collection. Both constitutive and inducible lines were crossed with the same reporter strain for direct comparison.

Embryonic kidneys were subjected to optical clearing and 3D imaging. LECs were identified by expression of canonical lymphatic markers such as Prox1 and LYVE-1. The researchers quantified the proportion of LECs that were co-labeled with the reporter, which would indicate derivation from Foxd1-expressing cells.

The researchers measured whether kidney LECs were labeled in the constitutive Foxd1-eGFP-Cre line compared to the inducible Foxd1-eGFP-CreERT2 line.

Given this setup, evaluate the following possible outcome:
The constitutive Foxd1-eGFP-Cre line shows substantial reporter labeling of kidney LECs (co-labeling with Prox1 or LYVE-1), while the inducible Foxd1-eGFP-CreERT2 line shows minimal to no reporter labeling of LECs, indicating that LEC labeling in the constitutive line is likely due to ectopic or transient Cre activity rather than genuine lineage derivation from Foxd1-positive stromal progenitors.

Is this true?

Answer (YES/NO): YES